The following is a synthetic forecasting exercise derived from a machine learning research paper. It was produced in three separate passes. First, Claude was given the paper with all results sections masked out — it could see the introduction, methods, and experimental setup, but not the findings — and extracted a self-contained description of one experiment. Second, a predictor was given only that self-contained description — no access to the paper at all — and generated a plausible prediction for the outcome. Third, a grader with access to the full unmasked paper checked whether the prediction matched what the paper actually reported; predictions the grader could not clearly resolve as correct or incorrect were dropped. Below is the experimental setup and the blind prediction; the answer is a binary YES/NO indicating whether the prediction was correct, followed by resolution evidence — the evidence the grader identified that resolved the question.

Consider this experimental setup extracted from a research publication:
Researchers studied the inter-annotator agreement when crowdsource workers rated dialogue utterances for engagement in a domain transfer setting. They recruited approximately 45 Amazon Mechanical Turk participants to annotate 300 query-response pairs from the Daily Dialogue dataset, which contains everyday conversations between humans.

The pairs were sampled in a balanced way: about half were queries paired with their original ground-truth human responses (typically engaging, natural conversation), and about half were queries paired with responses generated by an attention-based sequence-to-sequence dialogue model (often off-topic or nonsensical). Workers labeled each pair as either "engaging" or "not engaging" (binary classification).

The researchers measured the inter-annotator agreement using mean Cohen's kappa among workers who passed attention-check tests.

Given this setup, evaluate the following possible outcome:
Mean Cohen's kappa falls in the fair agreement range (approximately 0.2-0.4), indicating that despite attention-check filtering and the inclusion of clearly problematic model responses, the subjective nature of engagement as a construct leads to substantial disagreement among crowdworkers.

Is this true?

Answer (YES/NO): NO